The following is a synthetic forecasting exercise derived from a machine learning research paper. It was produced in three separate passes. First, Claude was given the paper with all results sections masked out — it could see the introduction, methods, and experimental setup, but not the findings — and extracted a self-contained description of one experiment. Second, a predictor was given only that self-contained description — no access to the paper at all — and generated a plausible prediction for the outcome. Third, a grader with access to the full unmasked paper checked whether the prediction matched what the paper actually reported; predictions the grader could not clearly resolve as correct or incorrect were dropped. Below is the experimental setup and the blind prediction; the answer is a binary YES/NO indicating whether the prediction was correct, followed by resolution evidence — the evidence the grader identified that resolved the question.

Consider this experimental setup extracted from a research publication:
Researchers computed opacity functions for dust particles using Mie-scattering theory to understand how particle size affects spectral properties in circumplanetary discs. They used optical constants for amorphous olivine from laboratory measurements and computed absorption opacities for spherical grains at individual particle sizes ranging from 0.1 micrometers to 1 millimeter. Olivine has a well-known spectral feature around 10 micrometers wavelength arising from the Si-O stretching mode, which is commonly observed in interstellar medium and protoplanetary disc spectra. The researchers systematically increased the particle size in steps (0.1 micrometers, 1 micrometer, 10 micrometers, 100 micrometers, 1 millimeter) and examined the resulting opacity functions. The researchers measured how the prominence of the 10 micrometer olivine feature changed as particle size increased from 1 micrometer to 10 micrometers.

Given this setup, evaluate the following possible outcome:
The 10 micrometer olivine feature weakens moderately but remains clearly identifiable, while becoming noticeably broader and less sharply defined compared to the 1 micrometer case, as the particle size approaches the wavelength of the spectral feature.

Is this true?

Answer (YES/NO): NO